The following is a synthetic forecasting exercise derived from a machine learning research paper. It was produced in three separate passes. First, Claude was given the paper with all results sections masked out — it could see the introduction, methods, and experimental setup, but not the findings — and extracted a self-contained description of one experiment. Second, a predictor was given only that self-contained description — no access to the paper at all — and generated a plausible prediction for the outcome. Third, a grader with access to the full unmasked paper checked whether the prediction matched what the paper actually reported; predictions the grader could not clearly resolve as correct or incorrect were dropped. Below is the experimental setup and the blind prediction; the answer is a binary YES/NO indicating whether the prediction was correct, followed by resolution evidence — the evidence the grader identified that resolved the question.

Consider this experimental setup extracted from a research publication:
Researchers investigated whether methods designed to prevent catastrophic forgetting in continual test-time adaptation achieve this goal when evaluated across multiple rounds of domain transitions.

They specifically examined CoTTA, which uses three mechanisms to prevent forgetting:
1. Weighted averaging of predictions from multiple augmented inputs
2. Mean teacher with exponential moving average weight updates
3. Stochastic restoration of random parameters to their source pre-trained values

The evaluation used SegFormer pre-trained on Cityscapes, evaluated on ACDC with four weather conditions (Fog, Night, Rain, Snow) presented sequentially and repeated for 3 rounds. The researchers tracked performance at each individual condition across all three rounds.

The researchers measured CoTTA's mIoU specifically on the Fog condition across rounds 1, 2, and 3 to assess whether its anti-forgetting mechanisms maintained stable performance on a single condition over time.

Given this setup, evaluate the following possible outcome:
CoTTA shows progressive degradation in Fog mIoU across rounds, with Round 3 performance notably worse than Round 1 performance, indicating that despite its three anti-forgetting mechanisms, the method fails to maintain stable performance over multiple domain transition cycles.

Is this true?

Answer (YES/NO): NO